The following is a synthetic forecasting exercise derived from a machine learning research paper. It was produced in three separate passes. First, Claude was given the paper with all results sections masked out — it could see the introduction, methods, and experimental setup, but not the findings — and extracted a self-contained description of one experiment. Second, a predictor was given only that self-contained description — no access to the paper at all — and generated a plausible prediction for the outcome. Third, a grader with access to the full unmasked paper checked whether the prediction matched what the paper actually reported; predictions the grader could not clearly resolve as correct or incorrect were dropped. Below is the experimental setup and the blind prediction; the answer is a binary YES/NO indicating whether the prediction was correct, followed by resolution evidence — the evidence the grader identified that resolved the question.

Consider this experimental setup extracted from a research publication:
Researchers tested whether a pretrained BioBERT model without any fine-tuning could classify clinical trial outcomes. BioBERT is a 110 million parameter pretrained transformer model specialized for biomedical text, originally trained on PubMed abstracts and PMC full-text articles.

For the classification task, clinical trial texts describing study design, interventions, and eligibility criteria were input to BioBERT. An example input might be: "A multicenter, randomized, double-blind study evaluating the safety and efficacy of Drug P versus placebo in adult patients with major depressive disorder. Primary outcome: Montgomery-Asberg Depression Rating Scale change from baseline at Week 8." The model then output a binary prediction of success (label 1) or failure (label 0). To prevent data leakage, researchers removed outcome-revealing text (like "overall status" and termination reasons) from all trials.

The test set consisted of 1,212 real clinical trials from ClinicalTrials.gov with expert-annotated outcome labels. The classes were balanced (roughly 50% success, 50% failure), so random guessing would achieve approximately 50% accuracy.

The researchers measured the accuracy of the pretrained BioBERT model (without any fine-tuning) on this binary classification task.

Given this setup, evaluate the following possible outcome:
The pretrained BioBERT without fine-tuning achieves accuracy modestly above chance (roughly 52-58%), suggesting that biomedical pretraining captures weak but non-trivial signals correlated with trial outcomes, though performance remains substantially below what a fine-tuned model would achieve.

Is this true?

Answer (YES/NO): NO